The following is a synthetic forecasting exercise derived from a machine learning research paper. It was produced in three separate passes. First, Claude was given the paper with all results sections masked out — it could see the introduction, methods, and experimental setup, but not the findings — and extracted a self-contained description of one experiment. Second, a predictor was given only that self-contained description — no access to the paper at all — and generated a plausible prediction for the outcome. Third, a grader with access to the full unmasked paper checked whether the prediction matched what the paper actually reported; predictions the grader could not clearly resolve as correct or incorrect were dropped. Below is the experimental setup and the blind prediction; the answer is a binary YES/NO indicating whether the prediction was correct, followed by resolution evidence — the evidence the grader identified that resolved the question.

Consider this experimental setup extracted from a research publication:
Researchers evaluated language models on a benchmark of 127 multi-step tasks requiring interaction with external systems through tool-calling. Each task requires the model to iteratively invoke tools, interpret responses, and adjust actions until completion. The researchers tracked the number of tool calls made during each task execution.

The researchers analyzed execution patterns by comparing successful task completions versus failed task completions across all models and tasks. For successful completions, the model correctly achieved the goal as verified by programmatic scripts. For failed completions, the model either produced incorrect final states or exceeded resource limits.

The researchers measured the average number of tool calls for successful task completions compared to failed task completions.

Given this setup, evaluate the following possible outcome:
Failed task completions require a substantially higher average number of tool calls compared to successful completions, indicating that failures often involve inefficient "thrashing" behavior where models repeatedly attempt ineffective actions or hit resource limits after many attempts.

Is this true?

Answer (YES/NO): YES